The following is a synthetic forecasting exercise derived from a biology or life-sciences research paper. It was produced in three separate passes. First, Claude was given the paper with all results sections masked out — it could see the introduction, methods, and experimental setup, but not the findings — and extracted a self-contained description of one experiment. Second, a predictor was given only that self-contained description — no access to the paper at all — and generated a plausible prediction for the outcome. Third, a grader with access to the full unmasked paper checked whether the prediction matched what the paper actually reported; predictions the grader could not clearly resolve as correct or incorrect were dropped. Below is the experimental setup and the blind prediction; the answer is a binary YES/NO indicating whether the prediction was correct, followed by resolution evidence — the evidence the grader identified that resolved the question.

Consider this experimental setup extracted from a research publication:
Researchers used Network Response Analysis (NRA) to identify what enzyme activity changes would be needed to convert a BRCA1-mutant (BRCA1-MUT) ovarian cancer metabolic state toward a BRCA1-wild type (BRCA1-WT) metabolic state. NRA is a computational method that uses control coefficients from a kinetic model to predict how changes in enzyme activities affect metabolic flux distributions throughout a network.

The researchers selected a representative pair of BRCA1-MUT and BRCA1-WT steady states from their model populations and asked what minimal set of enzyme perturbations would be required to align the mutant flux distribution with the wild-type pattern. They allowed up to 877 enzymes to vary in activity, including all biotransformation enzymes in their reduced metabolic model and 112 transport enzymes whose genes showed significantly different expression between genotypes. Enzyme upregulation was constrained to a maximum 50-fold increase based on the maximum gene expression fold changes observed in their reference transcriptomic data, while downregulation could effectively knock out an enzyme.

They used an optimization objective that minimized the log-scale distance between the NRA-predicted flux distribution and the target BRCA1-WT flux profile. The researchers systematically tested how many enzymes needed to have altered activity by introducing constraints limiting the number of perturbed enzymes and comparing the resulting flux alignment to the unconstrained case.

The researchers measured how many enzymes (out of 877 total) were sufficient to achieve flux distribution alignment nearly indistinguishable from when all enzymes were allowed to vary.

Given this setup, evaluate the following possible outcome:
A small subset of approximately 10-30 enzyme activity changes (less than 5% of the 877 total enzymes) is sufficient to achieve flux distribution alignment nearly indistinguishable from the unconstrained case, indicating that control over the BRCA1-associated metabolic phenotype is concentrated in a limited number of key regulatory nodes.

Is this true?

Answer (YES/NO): NO